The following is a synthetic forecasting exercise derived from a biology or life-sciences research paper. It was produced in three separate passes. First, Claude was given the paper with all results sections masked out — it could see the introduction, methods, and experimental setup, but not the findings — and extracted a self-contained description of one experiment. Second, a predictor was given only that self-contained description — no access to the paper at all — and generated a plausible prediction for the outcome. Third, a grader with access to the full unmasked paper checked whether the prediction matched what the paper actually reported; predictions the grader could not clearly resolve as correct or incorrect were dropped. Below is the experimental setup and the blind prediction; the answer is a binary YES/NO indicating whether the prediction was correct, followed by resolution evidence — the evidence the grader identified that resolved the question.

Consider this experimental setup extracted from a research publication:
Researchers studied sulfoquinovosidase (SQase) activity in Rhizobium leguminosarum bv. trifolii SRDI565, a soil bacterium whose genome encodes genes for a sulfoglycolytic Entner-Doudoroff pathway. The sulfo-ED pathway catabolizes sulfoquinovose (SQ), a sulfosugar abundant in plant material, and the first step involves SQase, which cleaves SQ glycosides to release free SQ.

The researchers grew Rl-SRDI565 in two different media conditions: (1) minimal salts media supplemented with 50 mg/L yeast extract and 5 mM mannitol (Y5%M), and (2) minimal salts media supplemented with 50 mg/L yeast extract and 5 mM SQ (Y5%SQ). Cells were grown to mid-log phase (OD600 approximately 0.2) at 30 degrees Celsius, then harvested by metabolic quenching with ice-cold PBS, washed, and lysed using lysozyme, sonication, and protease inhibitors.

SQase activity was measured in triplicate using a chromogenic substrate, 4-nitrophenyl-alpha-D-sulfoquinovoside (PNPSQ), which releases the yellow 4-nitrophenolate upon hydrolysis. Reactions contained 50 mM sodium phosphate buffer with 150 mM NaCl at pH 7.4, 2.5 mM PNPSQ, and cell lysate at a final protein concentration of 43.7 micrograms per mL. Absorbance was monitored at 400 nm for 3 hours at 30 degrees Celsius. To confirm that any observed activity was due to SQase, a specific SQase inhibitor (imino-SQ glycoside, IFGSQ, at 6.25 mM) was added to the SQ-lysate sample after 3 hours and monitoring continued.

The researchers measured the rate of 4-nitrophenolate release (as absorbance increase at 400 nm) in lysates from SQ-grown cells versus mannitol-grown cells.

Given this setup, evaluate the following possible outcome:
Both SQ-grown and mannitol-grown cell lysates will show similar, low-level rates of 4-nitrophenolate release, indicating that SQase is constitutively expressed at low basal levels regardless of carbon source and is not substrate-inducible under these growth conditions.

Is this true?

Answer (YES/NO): NO